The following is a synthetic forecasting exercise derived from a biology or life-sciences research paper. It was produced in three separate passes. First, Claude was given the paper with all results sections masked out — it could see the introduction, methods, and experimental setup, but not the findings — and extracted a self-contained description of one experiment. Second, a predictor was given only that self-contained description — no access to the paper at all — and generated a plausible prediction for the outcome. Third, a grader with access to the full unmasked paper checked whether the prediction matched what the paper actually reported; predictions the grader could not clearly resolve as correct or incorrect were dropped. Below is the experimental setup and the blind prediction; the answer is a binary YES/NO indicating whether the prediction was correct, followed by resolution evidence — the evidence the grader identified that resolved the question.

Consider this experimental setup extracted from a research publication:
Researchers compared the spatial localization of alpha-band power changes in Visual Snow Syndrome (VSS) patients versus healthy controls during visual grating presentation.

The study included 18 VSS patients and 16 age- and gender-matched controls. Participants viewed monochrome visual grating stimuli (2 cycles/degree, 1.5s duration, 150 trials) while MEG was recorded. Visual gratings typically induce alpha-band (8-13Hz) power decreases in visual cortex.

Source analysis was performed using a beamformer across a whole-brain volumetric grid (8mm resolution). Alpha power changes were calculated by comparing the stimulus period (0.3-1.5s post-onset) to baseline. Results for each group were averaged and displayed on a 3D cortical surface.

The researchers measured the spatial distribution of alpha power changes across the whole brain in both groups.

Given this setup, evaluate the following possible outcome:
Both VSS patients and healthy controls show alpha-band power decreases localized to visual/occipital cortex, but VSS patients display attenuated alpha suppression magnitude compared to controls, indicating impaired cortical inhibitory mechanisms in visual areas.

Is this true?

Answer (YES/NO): NO